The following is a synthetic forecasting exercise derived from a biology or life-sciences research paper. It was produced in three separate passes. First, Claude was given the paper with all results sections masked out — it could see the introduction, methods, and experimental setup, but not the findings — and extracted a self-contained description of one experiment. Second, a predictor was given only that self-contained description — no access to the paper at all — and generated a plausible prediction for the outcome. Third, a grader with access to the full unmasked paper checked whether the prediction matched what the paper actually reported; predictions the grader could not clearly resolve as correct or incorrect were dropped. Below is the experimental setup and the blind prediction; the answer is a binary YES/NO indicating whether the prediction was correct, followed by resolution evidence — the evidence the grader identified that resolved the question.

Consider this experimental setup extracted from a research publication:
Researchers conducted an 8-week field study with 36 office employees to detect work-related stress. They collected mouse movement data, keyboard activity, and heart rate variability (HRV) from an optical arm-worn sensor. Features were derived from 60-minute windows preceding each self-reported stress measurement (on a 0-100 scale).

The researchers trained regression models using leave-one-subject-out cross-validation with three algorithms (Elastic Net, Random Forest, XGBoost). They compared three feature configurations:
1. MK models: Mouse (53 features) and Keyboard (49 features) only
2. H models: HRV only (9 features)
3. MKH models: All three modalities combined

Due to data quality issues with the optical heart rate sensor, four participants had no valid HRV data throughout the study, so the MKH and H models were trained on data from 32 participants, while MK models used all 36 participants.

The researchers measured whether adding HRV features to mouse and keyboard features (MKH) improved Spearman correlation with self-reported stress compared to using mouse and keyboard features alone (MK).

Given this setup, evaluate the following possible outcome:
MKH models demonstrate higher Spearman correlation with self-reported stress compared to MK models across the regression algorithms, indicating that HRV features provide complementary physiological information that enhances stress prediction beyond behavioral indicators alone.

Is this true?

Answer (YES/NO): NO